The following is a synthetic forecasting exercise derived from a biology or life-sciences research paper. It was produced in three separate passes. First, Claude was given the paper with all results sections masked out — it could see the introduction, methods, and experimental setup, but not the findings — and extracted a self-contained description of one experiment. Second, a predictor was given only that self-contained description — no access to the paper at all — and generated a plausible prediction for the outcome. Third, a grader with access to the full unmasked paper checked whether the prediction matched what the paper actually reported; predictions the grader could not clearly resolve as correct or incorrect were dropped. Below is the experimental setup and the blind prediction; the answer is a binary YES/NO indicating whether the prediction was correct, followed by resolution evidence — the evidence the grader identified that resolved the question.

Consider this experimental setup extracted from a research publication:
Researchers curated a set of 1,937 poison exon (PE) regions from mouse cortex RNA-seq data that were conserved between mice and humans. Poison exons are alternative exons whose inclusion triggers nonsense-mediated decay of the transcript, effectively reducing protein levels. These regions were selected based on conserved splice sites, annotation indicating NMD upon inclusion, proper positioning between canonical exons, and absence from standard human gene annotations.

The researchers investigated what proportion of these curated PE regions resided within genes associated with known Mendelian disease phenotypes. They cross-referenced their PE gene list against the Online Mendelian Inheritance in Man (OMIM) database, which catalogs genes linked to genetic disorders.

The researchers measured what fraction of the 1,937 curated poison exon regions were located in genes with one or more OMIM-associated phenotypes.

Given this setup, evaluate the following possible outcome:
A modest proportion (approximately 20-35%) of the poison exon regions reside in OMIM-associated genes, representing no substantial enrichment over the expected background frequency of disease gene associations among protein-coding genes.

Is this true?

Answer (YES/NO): YES